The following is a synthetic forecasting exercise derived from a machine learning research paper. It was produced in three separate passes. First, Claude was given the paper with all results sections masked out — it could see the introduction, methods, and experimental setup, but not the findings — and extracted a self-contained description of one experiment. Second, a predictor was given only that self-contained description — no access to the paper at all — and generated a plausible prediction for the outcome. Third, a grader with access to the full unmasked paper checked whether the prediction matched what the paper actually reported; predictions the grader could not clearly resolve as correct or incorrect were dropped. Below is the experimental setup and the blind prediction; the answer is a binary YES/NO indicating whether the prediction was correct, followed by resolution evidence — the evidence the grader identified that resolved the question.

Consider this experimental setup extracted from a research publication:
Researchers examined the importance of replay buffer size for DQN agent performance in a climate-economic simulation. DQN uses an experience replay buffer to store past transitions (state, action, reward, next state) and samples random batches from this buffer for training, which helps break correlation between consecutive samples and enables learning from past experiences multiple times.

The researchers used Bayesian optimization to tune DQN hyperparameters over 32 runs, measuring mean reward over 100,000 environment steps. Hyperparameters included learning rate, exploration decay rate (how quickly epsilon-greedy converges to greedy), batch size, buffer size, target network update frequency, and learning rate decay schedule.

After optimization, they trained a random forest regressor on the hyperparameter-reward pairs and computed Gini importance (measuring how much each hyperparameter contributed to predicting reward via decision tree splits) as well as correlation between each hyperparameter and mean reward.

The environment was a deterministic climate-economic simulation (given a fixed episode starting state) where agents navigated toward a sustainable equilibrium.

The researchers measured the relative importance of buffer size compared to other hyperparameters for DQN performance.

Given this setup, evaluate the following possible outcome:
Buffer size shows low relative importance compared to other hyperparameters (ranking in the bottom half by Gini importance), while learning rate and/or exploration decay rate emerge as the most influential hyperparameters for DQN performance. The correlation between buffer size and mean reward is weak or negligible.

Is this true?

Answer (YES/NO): NO